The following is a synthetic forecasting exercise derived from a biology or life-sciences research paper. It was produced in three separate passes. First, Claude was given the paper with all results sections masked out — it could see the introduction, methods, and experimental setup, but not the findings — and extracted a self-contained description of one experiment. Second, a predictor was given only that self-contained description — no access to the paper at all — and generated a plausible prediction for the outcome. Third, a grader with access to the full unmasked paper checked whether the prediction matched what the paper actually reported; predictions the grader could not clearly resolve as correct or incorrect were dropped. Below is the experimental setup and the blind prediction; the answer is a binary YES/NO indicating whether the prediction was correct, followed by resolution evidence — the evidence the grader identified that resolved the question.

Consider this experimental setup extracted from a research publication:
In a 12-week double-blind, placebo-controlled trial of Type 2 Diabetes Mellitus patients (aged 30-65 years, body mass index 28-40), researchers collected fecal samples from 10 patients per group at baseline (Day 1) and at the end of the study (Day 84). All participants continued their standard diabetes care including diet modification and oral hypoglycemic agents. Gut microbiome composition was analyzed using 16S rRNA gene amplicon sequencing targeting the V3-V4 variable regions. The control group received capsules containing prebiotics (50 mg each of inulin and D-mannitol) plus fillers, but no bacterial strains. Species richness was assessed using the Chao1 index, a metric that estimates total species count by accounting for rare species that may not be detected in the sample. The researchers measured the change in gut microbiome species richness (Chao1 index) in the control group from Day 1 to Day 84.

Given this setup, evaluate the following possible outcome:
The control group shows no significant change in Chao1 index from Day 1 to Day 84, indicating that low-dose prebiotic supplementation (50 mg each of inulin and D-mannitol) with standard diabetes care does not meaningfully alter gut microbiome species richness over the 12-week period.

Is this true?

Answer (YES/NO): YES